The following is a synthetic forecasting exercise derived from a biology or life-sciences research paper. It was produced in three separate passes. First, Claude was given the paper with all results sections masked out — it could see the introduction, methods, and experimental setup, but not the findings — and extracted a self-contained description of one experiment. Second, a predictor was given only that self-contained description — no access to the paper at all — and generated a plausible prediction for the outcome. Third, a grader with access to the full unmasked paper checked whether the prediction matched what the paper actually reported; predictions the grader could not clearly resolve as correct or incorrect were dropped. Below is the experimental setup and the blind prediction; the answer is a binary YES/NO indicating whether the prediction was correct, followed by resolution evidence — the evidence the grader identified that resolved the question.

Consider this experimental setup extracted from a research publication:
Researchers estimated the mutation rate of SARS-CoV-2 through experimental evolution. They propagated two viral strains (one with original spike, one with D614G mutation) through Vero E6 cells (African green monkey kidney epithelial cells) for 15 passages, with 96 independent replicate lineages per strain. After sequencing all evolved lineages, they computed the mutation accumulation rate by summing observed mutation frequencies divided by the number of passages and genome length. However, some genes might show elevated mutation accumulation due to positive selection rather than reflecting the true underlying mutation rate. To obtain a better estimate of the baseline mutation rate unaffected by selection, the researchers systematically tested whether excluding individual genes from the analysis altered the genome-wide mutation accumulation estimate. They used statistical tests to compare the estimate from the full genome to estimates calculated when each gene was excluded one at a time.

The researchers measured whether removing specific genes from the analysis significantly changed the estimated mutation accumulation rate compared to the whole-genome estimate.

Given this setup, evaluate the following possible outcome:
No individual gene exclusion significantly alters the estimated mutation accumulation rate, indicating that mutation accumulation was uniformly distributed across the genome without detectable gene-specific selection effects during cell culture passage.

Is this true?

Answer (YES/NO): NO